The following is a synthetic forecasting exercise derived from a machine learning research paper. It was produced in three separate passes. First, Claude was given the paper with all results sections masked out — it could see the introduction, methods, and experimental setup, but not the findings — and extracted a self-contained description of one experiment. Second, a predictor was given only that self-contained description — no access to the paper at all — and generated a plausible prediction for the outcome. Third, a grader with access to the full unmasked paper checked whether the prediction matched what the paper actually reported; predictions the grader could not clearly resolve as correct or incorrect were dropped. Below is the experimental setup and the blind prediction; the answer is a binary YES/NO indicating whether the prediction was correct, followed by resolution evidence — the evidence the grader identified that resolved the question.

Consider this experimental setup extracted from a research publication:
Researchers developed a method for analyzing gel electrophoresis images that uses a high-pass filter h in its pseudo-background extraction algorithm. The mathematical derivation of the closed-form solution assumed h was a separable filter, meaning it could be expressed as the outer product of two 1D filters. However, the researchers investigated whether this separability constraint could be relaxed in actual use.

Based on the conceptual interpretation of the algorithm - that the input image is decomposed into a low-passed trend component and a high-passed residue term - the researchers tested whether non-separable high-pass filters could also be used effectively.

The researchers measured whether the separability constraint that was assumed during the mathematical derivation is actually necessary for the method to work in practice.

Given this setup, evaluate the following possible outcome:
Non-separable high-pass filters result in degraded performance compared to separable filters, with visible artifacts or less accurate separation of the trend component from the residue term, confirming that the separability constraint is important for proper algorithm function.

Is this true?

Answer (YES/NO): NO